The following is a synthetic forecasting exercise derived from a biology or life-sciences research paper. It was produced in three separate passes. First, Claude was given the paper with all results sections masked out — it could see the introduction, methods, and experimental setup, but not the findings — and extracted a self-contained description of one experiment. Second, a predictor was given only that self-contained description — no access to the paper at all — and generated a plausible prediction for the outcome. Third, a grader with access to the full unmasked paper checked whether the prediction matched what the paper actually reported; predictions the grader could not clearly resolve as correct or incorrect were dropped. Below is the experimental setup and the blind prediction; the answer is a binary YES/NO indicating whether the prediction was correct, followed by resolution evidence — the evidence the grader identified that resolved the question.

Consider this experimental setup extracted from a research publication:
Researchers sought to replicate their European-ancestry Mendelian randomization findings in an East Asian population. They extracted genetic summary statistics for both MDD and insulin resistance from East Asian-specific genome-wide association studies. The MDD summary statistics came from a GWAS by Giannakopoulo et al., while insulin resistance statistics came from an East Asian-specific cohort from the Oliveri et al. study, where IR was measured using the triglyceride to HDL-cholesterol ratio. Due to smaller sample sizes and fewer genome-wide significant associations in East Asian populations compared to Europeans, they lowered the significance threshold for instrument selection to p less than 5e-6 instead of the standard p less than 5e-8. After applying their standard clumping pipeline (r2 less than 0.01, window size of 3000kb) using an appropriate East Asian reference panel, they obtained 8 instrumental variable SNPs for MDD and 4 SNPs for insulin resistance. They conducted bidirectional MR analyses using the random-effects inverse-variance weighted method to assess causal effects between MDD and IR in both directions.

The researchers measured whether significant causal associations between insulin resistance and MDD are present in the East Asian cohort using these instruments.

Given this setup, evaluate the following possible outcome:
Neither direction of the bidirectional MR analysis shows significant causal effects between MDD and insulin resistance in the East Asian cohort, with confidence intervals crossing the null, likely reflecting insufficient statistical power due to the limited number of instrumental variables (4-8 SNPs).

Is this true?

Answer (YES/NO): YES